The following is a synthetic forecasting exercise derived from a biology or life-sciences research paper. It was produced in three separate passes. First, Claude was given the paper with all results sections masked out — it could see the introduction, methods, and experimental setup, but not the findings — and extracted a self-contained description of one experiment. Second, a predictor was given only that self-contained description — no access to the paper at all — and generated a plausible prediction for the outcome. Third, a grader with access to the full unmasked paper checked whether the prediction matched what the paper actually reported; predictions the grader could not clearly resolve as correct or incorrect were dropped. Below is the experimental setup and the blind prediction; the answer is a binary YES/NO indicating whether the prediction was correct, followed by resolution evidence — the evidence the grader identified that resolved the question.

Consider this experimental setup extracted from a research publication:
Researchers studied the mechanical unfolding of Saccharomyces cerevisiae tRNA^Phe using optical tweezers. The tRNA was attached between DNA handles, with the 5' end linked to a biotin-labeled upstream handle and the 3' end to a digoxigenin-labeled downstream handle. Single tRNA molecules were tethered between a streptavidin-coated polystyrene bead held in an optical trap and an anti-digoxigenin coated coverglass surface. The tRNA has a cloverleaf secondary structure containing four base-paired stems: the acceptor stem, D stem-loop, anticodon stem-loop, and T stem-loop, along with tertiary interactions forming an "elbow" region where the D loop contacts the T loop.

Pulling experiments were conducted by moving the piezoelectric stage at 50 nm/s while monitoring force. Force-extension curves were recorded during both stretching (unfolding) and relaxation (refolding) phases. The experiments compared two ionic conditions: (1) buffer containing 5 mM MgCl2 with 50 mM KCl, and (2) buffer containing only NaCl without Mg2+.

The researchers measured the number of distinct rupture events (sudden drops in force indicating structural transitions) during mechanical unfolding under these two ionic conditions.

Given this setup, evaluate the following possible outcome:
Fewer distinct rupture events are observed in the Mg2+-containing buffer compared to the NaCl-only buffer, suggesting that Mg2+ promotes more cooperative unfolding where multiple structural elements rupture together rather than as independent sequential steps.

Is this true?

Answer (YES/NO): YES